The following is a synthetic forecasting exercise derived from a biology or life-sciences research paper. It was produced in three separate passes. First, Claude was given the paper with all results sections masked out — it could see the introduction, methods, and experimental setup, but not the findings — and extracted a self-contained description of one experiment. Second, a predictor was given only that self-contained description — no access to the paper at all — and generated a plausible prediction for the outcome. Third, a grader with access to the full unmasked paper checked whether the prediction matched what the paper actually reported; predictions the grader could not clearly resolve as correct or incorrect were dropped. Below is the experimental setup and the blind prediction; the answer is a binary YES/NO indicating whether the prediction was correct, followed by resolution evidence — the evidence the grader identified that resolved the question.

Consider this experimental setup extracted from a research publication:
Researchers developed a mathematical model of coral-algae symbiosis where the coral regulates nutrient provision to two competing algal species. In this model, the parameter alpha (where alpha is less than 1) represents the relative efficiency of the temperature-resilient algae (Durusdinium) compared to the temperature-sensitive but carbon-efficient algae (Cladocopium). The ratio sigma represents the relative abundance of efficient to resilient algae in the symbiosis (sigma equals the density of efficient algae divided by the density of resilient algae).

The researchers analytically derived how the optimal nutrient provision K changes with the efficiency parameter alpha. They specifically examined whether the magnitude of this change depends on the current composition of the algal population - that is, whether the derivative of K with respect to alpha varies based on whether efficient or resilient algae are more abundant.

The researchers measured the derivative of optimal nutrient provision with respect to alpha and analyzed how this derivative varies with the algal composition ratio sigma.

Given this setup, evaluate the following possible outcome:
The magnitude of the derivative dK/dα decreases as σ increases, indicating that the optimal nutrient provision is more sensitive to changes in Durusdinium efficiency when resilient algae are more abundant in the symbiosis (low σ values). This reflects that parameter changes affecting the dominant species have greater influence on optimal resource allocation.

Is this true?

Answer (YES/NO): YES